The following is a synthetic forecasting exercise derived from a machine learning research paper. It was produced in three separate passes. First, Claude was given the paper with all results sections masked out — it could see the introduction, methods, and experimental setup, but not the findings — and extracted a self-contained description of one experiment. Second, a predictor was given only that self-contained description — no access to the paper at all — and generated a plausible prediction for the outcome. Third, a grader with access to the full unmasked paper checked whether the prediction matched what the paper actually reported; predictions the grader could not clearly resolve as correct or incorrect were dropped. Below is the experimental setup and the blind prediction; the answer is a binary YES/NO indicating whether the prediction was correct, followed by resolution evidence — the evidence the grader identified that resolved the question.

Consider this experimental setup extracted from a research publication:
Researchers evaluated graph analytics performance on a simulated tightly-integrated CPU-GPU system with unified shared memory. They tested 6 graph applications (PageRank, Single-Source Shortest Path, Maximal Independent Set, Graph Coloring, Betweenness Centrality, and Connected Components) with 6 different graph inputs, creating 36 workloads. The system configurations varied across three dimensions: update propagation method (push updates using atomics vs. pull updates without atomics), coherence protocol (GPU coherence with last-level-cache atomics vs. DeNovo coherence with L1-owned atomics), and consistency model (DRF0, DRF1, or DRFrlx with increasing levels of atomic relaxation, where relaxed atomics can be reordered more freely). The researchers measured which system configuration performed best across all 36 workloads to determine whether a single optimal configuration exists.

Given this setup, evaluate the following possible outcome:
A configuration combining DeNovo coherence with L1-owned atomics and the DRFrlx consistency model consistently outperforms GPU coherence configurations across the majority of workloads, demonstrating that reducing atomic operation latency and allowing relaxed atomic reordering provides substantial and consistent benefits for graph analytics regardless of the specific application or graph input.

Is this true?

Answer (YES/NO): NO